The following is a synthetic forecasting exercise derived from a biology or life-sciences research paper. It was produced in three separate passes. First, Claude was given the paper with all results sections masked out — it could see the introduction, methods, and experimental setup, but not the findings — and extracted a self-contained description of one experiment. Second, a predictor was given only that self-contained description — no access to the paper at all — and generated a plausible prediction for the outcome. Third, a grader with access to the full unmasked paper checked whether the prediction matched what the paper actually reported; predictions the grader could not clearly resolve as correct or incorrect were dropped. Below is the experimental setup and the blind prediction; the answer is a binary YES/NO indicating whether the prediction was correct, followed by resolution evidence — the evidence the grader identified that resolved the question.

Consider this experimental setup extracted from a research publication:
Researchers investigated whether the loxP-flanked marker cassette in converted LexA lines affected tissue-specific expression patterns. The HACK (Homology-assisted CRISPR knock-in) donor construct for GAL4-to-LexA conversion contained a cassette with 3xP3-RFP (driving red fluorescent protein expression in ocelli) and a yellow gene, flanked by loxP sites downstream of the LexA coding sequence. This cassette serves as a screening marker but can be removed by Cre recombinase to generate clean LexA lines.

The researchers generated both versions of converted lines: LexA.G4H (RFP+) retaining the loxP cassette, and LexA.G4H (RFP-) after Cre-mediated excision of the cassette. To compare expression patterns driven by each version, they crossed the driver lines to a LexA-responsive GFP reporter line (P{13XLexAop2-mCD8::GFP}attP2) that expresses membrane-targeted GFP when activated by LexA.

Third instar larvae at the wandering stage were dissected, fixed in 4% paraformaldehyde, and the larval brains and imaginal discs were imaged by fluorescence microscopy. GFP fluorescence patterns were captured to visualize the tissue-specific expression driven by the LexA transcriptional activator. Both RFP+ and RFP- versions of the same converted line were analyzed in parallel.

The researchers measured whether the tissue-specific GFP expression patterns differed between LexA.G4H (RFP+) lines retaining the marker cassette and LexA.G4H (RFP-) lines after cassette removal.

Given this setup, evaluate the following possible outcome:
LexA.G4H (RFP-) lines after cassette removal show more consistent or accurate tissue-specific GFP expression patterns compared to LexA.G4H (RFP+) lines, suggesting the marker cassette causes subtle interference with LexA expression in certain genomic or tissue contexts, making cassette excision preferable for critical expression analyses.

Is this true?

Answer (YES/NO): NO